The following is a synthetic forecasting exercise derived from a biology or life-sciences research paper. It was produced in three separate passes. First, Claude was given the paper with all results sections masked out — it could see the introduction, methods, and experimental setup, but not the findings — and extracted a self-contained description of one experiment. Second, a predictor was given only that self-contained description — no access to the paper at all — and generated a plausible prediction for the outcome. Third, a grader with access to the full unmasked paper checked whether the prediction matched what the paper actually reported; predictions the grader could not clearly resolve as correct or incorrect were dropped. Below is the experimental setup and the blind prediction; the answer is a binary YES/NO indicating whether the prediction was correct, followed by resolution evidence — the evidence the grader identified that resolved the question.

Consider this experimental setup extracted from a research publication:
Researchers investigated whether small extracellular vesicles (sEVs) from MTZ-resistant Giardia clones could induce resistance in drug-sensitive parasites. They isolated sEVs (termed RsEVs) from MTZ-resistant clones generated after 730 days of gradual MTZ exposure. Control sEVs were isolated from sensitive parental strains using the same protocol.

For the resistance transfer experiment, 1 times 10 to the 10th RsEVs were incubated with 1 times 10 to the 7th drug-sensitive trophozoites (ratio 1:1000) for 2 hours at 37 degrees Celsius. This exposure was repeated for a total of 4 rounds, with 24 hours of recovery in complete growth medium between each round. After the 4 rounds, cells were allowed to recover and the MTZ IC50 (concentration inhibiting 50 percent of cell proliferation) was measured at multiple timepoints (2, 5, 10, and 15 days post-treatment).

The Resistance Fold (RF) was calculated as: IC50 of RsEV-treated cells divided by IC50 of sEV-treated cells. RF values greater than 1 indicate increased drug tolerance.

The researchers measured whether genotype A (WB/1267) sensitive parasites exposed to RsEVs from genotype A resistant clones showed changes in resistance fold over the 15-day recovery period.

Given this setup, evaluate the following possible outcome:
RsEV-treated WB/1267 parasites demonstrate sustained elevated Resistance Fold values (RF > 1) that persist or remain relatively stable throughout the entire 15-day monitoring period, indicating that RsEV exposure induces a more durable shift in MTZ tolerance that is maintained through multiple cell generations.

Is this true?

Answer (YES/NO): NO